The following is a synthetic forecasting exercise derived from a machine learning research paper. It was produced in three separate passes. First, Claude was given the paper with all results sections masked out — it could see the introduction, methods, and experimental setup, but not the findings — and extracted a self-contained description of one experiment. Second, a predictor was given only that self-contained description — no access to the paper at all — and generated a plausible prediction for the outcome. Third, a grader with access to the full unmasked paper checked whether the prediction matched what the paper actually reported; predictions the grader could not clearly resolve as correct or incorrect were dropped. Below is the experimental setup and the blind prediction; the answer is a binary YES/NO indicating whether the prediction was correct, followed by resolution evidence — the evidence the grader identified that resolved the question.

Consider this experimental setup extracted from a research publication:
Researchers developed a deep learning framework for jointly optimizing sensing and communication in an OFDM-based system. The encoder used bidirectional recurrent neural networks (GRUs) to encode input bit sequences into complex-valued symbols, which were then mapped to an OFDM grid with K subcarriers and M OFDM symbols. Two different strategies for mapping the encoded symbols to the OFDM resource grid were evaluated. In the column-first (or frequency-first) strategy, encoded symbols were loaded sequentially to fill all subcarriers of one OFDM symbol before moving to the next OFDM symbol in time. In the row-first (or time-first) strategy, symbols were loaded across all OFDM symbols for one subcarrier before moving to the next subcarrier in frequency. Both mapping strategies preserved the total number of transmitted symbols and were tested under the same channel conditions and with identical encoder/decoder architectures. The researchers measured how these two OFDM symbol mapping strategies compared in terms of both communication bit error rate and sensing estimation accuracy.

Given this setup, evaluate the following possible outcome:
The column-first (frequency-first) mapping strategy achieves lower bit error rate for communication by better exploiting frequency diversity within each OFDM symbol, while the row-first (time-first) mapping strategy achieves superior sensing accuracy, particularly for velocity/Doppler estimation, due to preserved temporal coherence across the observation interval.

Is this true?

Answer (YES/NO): NO